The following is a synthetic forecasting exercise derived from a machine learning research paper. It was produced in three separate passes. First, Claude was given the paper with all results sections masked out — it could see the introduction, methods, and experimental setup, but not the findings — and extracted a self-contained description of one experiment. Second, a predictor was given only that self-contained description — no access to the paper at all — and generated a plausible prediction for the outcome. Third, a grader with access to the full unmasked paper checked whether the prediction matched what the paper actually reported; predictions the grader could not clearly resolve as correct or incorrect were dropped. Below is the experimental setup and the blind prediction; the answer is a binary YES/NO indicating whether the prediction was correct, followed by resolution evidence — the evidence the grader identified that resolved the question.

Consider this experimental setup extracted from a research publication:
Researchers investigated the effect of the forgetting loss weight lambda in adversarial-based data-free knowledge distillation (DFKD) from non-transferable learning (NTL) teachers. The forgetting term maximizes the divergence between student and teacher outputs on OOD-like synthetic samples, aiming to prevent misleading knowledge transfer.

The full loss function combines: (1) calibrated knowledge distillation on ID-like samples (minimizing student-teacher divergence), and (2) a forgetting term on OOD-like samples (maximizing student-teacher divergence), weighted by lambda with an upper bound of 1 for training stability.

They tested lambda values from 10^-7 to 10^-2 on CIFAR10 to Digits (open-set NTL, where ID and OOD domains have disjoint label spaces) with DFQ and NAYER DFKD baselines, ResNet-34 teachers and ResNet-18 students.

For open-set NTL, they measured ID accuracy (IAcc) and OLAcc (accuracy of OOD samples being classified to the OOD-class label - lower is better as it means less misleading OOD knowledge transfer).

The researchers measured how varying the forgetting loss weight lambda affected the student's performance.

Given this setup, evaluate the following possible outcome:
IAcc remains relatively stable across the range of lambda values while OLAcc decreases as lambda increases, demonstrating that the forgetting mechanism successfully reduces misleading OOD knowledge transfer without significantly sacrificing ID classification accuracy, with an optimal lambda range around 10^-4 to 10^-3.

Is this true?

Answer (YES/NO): NO